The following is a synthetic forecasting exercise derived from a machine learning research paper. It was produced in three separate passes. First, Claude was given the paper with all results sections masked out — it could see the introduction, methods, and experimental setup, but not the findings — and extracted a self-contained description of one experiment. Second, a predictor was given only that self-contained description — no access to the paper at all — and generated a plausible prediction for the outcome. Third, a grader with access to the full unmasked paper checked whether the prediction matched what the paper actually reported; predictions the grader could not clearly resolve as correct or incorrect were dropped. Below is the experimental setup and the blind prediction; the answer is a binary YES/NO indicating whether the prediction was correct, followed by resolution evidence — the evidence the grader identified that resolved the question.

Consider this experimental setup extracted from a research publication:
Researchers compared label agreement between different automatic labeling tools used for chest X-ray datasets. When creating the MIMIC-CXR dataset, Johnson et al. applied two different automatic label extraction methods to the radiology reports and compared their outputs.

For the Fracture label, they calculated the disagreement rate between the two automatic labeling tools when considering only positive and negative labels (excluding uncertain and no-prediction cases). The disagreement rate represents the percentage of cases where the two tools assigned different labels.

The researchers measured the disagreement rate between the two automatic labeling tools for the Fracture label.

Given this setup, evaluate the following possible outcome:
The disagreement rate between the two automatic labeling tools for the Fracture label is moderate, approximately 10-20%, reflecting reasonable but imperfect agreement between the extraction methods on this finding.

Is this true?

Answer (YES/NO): NO